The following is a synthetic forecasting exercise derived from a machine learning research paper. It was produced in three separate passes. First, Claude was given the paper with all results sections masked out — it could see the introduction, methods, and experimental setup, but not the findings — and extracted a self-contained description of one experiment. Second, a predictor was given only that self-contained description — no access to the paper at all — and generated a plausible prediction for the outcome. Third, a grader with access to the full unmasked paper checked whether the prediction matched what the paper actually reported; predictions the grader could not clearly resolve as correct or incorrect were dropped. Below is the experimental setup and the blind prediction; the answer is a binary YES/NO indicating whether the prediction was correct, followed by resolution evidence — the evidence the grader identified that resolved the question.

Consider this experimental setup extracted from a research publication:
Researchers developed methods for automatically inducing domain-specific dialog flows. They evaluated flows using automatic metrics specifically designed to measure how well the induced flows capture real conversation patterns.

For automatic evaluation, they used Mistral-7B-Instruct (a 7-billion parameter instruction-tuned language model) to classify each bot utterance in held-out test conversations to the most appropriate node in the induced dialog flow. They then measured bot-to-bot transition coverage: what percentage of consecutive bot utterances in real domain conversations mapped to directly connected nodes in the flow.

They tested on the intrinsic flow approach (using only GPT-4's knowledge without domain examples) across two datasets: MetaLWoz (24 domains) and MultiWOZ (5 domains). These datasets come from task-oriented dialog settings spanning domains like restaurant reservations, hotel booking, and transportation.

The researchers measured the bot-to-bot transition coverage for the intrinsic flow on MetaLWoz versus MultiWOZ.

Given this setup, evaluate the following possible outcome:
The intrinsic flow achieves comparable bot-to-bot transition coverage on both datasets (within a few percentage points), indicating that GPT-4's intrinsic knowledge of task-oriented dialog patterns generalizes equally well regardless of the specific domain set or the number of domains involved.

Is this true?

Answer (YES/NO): NO